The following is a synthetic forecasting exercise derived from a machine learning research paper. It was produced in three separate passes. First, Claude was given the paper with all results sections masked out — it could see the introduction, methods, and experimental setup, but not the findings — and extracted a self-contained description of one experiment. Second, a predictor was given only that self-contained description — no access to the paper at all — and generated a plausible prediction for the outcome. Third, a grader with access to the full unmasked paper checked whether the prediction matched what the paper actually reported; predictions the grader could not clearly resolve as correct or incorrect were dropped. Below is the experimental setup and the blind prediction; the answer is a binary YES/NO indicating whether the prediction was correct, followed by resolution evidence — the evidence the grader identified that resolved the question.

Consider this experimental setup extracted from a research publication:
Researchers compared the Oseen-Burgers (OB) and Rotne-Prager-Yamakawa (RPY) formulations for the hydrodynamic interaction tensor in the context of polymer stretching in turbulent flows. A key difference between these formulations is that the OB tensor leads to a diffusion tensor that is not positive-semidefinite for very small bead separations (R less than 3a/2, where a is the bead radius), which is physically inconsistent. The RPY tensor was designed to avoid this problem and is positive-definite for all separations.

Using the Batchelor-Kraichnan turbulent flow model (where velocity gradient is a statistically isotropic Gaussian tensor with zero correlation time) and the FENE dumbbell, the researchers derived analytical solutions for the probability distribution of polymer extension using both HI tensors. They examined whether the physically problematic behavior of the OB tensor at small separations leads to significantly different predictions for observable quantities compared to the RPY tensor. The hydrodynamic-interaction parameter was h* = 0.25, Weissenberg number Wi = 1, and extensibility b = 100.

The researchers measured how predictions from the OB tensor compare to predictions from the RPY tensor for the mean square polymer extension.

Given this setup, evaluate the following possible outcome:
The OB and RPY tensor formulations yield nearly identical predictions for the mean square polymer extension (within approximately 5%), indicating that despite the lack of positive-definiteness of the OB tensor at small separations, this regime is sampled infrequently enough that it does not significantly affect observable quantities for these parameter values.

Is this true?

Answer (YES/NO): YES